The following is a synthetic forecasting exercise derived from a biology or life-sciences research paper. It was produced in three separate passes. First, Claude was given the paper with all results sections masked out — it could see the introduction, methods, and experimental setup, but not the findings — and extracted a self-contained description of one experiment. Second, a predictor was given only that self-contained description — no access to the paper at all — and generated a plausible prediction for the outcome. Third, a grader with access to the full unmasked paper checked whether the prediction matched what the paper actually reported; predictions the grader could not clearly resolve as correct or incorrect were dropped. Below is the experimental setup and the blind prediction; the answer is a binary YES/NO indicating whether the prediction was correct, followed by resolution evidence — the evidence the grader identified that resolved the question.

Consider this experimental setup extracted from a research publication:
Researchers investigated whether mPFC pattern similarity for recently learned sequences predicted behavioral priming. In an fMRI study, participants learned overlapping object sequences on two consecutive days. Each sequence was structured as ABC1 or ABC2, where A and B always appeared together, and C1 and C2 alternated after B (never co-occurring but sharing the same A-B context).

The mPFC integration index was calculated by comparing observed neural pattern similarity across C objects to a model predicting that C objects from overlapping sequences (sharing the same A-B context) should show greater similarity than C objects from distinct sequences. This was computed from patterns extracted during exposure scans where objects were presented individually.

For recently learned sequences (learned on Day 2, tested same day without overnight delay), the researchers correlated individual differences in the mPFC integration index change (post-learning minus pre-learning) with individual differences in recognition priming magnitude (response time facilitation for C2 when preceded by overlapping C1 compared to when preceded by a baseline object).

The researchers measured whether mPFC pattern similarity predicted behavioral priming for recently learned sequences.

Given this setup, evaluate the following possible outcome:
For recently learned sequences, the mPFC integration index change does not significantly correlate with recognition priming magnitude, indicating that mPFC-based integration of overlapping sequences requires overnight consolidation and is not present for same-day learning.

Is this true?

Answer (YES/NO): YES